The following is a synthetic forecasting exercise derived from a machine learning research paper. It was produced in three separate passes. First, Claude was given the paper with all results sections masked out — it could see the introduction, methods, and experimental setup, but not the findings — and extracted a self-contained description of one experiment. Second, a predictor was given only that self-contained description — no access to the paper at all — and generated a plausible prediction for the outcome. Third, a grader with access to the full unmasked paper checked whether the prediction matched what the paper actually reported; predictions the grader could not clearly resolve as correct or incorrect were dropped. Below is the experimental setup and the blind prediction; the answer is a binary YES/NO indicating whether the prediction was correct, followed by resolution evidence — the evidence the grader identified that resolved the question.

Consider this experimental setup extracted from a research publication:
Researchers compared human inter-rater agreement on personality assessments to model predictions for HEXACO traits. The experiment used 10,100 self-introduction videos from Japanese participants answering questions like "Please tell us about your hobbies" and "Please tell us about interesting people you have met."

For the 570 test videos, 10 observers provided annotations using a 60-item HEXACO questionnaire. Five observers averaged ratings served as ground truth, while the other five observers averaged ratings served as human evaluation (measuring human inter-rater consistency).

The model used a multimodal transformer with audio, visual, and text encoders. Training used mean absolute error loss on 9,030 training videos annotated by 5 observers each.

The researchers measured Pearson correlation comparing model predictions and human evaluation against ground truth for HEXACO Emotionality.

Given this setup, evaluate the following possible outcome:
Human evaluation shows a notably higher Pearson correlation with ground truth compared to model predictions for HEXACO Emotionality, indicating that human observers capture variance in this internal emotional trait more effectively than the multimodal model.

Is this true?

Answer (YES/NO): NO